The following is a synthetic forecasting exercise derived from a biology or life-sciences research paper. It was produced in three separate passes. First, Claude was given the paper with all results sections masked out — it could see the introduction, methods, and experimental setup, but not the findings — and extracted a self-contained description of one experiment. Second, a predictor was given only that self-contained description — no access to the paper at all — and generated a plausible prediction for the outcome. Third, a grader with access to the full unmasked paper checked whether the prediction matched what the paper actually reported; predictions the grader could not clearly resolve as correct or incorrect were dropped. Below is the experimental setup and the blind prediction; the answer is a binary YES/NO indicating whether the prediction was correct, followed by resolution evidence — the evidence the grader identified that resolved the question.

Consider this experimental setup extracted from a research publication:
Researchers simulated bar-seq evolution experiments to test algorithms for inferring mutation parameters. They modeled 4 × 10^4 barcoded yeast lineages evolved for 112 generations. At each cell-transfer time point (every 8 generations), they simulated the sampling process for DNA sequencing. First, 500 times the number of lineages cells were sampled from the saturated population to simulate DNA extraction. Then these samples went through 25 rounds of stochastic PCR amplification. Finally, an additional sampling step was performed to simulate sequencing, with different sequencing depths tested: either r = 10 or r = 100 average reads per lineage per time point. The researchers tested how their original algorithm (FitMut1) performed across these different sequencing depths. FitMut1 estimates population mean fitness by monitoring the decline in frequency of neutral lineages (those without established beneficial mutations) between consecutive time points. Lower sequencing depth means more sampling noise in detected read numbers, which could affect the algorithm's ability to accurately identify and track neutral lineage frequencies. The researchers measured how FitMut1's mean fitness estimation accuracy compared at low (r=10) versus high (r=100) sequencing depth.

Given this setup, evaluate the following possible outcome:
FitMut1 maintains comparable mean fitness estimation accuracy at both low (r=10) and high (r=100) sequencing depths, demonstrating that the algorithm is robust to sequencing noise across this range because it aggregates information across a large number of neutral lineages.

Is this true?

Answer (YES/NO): NO